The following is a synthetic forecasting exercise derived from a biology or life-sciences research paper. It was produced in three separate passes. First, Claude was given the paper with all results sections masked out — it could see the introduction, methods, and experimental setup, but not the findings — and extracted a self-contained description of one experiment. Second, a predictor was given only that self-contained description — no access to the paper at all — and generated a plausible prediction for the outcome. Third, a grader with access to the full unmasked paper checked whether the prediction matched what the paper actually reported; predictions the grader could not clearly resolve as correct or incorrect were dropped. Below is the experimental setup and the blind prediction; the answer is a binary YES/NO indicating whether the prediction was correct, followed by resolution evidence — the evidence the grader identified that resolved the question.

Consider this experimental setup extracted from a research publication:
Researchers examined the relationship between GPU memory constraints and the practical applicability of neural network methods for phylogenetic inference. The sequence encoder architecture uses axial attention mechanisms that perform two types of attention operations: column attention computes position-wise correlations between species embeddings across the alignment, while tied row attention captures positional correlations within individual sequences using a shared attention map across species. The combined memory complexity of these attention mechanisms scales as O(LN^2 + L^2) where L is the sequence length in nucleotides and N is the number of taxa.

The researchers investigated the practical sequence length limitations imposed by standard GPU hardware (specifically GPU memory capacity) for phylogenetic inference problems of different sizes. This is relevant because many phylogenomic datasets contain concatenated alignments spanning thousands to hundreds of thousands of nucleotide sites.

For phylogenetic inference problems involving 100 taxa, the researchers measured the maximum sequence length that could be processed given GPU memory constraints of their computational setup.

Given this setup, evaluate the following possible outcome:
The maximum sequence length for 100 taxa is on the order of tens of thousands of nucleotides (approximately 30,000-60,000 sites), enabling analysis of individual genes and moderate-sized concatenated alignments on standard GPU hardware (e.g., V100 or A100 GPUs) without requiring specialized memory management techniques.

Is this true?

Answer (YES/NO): NO